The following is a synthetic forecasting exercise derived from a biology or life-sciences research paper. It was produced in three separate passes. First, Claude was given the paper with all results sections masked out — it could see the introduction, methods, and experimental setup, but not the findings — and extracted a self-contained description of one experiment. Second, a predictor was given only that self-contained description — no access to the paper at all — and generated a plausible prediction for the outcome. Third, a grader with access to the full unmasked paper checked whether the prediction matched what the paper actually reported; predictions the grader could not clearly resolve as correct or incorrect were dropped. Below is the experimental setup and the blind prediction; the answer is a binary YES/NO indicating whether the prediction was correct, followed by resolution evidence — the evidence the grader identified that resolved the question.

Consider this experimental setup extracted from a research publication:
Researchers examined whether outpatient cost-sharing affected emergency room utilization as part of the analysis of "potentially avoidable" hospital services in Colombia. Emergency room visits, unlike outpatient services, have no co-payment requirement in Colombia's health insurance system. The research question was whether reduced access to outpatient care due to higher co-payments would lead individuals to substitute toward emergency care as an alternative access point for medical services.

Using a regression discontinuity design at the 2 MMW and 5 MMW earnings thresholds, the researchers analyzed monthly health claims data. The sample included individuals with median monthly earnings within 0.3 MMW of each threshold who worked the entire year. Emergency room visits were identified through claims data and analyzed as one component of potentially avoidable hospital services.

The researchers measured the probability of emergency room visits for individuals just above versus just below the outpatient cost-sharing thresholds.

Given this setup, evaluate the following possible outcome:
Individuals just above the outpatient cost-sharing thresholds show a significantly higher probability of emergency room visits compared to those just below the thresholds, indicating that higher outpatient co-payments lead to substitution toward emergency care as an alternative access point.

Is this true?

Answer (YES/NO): YES